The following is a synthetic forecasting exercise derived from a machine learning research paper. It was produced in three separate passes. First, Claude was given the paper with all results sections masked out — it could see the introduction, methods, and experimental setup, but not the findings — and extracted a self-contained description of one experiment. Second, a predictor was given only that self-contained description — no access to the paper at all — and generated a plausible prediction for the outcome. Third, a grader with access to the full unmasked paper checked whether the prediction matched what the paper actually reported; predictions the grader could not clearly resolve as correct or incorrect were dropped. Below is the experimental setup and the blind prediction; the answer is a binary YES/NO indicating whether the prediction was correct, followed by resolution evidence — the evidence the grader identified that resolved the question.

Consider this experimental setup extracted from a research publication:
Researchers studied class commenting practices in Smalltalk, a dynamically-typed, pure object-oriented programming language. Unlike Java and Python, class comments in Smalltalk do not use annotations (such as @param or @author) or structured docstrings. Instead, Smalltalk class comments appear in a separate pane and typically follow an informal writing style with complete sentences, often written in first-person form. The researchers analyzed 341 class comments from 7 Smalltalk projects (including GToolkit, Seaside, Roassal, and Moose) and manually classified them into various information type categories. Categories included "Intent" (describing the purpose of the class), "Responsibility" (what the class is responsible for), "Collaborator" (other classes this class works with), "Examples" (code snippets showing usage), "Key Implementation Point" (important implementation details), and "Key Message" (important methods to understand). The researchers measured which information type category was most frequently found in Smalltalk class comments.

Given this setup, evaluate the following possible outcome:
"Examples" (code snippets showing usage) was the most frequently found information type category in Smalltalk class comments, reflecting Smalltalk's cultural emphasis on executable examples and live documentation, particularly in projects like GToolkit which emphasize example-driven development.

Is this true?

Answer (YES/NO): NO